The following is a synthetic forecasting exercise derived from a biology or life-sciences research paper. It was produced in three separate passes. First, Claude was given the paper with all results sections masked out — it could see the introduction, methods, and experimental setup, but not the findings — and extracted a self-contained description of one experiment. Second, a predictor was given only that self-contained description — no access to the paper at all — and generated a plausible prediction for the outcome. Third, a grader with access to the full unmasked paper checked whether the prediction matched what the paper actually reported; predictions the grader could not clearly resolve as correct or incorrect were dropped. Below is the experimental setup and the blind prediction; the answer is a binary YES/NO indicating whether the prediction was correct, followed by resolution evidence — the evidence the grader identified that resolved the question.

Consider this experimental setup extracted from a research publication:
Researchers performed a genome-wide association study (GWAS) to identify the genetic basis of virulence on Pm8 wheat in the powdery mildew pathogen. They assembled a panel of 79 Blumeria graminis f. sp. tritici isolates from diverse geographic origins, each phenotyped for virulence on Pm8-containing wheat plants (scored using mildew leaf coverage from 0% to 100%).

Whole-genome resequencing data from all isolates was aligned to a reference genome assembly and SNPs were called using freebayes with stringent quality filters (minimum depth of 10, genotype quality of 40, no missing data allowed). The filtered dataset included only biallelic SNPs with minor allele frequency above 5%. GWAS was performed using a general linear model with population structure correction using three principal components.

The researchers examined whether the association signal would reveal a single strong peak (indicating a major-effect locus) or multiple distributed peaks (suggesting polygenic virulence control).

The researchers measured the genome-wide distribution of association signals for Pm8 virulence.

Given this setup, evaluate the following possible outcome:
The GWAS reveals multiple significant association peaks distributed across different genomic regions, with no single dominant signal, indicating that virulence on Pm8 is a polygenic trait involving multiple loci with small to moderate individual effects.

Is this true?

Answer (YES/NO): NO